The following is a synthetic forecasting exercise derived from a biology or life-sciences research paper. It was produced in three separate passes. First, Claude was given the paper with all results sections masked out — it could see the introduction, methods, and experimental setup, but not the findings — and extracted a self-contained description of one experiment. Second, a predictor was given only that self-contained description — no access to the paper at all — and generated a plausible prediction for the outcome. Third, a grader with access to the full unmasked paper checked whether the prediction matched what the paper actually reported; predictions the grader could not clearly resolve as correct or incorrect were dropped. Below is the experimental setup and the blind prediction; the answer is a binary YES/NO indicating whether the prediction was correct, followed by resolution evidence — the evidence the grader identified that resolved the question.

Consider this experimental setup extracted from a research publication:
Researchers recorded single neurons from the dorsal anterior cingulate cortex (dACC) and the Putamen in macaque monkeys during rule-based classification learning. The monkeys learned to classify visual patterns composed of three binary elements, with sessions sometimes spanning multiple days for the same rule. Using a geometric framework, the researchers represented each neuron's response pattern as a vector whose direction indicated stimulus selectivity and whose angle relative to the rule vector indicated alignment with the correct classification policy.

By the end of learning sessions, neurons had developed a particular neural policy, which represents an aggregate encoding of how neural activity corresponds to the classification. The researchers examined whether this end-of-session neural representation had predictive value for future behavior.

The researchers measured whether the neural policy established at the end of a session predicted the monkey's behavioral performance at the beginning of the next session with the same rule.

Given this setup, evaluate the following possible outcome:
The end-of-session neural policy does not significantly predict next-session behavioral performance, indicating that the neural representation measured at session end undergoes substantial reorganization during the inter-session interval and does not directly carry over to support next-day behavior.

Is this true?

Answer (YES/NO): NO